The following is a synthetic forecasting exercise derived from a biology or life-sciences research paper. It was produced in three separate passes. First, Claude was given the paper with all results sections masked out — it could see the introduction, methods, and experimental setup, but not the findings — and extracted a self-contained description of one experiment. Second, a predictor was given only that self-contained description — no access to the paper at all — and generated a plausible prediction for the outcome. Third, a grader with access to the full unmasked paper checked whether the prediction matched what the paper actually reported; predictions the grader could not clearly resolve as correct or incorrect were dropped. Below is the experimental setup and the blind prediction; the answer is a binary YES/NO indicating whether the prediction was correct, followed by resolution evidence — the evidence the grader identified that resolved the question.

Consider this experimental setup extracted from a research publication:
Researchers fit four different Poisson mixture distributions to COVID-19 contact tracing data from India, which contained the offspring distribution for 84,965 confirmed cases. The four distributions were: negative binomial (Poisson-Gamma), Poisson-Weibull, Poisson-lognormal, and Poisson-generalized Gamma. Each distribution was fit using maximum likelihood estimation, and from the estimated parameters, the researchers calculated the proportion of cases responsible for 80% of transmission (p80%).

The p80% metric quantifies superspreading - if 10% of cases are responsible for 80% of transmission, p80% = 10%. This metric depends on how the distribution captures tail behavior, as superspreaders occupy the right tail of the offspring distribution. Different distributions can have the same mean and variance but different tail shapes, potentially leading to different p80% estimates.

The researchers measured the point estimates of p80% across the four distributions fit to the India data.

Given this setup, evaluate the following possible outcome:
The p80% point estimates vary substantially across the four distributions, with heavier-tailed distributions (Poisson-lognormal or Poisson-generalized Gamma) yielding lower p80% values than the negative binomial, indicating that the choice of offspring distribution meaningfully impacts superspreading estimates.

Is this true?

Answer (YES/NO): NO